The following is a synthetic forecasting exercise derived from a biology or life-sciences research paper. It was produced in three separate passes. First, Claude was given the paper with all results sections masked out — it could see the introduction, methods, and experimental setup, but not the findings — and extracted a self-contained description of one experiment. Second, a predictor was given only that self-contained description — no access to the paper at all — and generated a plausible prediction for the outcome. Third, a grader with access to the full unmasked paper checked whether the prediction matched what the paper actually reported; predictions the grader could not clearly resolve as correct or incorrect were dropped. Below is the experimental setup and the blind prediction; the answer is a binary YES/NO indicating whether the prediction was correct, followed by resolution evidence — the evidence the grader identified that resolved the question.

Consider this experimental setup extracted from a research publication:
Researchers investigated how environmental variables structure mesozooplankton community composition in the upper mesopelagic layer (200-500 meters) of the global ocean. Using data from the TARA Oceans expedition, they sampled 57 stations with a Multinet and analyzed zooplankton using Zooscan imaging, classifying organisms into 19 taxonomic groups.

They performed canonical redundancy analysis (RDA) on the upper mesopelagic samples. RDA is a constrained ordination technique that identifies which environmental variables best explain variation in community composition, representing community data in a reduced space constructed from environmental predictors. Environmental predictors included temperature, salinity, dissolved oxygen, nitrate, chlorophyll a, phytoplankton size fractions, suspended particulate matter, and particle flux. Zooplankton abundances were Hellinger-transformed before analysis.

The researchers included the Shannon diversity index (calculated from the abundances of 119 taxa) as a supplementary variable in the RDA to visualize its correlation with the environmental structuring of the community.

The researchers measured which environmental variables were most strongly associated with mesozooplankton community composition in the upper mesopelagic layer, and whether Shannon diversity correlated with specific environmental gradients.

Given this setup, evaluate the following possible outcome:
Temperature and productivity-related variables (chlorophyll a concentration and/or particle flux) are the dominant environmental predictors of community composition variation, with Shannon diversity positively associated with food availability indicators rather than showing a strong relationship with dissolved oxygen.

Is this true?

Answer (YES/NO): NO